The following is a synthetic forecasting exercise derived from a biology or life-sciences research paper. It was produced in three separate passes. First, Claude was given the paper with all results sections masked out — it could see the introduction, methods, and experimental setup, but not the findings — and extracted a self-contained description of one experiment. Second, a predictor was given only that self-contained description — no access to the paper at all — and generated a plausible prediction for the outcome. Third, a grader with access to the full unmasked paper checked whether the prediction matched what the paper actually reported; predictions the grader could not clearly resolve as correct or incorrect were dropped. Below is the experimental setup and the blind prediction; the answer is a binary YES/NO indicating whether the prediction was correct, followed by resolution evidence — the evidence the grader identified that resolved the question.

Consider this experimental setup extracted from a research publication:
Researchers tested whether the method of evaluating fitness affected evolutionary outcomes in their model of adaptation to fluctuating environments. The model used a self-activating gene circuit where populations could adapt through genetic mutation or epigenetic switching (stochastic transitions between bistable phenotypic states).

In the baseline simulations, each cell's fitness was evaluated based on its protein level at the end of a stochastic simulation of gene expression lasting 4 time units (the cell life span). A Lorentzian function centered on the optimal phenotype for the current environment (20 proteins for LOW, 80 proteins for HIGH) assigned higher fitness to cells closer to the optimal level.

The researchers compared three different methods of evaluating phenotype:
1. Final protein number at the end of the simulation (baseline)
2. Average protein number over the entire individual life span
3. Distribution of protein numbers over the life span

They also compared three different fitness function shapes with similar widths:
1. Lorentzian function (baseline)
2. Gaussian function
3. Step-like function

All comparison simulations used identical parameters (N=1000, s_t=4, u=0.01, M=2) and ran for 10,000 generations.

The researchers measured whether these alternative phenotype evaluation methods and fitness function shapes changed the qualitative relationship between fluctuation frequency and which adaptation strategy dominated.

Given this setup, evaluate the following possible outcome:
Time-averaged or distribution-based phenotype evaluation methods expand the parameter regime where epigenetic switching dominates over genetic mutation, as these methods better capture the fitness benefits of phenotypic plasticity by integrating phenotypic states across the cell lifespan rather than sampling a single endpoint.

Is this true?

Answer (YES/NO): NO